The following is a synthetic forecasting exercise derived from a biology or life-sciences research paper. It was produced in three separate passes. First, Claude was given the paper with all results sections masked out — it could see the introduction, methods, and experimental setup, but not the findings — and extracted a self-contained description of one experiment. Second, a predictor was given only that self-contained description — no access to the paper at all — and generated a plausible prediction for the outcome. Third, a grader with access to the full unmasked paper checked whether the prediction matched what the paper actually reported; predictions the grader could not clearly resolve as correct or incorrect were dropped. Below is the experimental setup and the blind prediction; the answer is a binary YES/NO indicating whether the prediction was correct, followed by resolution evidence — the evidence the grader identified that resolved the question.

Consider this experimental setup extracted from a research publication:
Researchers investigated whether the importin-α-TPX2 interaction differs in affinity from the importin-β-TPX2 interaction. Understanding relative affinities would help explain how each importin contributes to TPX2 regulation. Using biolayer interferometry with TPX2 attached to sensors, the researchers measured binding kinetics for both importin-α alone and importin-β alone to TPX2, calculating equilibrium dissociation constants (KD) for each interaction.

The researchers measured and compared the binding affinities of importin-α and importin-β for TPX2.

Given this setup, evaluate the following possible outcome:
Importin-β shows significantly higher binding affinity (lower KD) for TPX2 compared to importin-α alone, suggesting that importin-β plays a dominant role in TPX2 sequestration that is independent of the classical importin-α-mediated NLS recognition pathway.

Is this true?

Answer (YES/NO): NO